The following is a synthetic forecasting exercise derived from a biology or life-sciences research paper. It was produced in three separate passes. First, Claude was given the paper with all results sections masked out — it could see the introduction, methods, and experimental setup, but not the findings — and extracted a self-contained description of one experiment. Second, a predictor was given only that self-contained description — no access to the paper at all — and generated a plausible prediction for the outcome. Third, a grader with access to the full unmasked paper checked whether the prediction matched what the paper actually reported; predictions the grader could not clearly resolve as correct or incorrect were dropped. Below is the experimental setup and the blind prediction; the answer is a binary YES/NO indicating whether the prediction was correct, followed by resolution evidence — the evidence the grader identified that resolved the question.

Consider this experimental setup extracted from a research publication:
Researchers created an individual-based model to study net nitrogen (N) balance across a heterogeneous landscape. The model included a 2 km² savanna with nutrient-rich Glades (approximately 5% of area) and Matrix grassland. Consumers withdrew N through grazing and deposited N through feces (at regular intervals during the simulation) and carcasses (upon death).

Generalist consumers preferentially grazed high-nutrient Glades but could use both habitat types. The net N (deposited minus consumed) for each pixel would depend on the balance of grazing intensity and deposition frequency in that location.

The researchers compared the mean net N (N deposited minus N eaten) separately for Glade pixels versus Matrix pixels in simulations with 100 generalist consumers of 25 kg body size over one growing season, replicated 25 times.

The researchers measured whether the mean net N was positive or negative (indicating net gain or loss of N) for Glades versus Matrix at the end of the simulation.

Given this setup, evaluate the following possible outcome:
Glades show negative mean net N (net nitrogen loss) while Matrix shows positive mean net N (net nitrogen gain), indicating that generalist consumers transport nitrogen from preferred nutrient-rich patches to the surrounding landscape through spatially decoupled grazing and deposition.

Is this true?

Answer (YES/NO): NO